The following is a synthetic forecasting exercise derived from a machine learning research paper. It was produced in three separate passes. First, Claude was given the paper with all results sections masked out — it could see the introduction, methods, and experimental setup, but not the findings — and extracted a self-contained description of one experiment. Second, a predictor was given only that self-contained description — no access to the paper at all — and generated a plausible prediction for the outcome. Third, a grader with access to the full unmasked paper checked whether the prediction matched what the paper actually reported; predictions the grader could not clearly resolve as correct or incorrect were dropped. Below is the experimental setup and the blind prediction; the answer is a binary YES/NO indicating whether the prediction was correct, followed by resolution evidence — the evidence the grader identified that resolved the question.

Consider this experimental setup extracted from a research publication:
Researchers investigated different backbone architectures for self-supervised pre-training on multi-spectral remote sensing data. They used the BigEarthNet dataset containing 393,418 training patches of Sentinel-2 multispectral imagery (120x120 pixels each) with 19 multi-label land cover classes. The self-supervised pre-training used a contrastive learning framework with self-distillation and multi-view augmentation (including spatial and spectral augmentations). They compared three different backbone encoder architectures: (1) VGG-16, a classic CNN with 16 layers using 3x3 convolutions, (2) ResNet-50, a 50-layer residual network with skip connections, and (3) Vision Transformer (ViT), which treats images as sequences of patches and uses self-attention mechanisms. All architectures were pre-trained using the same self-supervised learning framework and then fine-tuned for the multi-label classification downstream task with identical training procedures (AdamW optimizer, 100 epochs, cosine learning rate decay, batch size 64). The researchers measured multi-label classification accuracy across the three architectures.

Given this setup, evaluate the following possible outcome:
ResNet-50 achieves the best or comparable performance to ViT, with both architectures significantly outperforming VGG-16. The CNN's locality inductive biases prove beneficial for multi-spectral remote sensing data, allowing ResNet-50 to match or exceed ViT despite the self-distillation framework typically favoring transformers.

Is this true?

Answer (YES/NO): NO